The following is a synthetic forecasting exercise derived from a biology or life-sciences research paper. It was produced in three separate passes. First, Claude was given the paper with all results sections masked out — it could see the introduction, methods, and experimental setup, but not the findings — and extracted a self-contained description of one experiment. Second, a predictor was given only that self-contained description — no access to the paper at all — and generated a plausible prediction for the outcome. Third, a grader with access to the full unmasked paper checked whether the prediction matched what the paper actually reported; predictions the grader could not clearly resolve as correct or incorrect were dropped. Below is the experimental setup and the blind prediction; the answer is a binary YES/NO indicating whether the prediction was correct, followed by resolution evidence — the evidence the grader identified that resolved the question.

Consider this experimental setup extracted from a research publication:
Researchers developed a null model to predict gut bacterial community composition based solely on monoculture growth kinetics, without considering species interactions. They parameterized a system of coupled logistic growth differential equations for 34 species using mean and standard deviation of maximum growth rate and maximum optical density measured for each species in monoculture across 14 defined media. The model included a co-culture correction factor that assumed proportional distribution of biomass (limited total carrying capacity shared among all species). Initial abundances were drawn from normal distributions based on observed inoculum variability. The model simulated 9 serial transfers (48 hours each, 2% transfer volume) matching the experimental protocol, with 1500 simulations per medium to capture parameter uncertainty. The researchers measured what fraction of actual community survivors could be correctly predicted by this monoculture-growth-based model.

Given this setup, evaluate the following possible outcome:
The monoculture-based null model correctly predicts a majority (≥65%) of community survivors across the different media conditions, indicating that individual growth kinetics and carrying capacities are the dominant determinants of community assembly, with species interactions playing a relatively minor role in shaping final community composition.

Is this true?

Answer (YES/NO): NO